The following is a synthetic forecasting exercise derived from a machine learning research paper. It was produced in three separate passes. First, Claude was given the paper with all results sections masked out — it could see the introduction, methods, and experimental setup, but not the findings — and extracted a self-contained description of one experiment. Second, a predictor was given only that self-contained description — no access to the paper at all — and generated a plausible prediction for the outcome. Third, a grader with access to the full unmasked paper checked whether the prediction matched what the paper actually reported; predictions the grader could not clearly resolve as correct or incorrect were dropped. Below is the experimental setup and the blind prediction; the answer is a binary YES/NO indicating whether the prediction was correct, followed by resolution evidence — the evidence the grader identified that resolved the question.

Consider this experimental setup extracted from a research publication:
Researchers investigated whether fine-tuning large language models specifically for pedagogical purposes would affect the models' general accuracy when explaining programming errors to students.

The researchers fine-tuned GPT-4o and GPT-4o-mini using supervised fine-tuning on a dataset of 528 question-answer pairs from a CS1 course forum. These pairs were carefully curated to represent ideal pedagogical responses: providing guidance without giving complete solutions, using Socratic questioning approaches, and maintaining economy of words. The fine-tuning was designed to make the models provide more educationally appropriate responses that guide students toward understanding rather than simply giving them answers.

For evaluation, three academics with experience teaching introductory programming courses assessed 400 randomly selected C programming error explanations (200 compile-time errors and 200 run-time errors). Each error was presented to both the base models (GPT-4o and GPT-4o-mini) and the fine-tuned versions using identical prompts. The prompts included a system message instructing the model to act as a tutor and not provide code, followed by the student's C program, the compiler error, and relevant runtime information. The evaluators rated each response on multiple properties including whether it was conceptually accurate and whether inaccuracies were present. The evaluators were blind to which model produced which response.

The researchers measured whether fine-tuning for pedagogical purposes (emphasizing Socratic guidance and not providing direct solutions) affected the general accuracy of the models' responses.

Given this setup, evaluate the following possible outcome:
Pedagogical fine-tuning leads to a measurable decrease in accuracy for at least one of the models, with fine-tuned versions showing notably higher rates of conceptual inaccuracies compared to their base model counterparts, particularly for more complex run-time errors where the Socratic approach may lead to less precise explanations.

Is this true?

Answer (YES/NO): YES